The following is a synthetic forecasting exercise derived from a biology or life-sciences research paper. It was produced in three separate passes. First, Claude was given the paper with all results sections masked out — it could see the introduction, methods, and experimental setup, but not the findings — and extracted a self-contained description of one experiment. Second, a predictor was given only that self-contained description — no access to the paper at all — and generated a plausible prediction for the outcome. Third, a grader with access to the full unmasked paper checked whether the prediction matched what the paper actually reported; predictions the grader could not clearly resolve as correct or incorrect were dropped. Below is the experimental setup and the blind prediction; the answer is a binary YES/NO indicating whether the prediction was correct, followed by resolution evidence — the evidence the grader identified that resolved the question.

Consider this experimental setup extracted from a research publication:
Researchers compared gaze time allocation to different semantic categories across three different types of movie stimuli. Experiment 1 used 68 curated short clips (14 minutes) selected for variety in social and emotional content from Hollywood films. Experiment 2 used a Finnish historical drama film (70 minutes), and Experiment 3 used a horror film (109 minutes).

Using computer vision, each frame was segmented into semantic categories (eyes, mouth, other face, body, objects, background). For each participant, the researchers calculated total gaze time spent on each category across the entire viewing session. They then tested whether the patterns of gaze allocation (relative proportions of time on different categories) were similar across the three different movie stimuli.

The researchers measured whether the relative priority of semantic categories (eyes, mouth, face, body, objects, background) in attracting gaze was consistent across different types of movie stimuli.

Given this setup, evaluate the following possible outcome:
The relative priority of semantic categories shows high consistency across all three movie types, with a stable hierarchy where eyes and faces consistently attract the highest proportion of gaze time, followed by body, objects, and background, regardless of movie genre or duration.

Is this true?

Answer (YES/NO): NO